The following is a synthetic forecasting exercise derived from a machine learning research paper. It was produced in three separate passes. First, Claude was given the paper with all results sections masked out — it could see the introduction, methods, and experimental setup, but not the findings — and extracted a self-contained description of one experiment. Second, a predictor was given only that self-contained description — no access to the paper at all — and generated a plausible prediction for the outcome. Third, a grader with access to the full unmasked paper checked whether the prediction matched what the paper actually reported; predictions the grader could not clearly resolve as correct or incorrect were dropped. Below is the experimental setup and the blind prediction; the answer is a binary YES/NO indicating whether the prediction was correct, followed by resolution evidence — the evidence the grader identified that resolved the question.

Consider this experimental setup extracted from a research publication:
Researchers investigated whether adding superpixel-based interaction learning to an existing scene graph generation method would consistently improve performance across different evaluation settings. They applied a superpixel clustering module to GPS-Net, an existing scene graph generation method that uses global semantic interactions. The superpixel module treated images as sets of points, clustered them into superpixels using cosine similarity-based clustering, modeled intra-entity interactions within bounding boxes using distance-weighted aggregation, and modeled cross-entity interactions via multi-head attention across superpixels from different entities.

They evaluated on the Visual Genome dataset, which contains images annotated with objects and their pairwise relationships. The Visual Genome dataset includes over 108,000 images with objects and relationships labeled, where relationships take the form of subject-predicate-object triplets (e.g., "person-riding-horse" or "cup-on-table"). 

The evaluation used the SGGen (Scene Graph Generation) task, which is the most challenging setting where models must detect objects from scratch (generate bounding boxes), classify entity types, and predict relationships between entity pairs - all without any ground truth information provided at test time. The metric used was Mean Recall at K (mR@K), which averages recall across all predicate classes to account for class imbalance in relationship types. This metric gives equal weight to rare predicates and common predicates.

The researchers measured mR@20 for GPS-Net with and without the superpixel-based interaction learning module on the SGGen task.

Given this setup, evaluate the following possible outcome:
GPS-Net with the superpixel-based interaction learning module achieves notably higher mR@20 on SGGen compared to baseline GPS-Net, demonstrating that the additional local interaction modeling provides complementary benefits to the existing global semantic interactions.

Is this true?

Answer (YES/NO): NO